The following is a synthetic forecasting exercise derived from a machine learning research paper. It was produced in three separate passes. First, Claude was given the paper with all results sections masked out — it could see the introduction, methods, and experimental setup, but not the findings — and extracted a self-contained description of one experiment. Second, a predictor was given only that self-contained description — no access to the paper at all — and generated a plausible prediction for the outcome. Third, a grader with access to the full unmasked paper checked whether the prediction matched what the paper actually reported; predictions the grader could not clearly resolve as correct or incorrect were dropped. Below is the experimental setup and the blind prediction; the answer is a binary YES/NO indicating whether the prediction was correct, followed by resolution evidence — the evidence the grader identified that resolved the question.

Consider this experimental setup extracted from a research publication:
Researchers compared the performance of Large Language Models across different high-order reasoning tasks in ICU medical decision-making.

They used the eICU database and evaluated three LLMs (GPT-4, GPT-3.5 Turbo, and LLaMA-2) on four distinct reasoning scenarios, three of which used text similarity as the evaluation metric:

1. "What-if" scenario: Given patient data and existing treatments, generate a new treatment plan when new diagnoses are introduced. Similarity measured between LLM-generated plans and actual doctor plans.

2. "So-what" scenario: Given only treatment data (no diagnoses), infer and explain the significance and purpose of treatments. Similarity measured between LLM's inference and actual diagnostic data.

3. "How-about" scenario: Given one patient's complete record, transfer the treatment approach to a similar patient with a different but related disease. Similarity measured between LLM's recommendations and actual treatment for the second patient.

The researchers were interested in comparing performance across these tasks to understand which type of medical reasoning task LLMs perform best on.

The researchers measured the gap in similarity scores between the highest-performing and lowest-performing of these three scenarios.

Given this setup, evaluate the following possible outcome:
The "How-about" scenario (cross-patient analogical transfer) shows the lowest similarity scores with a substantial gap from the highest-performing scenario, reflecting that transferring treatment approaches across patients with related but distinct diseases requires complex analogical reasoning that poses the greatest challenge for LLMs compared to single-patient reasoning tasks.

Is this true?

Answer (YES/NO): NO